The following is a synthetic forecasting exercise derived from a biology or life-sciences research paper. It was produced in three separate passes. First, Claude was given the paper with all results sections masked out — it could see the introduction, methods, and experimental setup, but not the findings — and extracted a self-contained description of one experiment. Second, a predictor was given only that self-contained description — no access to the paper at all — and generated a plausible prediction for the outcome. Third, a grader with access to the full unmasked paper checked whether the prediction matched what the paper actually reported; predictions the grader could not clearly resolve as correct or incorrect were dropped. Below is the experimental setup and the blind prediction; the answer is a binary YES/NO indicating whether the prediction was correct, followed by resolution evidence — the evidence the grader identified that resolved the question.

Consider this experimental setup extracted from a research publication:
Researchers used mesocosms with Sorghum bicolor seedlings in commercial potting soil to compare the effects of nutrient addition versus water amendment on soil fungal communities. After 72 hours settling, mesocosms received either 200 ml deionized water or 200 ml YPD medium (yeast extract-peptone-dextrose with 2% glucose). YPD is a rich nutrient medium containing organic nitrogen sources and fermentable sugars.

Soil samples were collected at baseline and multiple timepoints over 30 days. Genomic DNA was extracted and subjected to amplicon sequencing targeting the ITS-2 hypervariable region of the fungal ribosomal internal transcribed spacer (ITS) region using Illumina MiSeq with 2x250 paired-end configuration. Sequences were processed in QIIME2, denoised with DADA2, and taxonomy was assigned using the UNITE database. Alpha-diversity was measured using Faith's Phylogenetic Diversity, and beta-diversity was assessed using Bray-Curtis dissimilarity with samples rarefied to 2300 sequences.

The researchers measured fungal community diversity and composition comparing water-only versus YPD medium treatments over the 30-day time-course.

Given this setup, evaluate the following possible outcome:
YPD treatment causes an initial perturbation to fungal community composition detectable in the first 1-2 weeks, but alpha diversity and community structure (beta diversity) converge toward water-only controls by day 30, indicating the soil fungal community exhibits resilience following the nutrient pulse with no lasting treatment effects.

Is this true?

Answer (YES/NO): NO